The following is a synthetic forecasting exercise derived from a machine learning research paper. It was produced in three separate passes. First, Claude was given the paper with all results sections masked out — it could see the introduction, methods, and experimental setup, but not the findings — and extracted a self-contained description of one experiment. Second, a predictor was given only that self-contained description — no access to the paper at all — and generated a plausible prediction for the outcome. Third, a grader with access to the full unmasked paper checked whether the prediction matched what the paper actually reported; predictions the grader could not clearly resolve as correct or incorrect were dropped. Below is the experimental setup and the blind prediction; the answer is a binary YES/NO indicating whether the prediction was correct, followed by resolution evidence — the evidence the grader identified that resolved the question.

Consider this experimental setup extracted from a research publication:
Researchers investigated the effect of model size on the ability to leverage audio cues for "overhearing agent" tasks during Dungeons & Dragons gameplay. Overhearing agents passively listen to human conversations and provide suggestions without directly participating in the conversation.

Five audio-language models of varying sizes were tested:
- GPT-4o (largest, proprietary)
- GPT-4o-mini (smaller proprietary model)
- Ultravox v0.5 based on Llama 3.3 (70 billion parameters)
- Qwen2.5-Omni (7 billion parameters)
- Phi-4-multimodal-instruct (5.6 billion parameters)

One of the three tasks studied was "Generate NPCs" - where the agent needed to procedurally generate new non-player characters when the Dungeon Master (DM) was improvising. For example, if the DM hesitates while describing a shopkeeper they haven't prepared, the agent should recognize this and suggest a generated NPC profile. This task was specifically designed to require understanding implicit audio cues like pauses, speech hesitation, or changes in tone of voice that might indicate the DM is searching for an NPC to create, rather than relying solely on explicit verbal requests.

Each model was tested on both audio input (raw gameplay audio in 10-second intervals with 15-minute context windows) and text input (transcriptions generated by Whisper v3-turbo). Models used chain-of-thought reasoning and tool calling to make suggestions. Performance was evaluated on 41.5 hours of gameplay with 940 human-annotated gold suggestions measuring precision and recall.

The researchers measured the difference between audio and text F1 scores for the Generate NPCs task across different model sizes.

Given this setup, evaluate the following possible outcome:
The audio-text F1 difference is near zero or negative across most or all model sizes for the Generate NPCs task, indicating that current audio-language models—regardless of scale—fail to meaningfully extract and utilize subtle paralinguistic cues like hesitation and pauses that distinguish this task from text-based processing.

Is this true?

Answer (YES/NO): NO